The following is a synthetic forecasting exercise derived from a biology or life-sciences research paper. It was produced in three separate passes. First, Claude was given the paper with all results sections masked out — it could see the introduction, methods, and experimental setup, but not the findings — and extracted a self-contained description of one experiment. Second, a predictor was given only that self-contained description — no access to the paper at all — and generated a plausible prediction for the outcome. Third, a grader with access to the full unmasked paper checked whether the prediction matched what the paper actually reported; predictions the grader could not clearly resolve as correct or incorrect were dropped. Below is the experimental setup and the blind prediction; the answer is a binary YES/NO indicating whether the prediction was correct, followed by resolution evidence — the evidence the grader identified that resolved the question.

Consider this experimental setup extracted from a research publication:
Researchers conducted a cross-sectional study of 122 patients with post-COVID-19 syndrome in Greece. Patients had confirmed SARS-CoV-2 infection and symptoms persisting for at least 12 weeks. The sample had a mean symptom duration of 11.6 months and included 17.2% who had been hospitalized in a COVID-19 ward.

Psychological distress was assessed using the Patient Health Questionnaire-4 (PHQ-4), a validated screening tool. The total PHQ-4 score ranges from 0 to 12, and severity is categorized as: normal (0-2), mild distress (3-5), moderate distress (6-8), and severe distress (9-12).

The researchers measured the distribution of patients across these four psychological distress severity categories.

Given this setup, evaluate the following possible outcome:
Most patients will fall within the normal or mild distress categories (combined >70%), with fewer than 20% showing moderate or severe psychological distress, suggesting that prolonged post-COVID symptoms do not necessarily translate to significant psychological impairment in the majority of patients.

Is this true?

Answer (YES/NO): NO